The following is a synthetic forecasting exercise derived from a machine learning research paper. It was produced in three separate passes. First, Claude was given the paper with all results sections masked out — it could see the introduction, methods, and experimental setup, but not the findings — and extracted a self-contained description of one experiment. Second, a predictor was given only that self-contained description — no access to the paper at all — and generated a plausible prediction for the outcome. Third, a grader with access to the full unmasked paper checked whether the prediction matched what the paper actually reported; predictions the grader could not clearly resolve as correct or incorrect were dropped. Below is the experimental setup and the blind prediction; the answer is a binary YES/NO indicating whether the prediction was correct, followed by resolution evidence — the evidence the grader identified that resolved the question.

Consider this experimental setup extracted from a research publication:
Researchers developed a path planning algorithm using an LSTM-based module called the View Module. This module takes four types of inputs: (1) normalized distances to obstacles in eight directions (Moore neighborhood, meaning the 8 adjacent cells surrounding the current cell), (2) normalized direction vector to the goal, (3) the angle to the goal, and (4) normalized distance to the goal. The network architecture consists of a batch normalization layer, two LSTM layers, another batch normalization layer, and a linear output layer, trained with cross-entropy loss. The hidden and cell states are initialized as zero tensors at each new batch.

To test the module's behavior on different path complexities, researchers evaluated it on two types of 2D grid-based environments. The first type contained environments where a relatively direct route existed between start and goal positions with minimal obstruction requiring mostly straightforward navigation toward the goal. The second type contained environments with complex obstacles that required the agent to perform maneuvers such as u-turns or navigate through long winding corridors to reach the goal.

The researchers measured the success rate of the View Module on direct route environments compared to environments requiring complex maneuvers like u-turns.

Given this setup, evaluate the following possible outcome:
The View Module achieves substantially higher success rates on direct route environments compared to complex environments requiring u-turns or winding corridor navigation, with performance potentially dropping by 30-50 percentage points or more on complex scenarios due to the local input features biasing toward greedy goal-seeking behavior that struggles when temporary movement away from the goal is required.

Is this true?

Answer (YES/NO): YES